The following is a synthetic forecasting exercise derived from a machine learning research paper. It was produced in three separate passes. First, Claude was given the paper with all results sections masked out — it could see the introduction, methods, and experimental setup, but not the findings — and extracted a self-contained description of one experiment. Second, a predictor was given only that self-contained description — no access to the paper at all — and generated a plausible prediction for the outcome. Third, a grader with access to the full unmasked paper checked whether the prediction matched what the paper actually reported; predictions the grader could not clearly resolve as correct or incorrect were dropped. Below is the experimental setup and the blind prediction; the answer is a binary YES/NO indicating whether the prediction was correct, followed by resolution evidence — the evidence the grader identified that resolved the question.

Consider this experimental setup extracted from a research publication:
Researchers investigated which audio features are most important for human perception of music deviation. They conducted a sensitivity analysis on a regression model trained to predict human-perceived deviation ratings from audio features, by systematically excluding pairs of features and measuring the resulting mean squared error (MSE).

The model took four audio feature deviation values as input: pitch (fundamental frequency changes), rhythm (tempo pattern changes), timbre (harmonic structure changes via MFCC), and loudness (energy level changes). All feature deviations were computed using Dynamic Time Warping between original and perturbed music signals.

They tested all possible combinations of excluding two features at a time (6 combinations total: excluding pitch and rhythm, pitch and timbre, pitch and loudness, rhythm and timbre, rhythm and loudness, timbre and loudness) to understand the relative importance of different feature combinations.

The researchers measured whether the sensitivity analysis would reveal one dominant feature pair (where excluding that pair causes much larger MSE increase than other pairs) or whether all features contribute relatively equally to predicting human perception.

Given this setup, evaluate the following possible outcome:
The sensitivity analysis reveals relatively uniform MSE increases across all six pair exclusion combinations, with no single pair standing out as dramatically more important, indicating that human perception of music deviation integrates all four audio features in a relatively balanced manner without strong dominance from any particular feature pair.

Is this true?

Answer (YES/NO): NO